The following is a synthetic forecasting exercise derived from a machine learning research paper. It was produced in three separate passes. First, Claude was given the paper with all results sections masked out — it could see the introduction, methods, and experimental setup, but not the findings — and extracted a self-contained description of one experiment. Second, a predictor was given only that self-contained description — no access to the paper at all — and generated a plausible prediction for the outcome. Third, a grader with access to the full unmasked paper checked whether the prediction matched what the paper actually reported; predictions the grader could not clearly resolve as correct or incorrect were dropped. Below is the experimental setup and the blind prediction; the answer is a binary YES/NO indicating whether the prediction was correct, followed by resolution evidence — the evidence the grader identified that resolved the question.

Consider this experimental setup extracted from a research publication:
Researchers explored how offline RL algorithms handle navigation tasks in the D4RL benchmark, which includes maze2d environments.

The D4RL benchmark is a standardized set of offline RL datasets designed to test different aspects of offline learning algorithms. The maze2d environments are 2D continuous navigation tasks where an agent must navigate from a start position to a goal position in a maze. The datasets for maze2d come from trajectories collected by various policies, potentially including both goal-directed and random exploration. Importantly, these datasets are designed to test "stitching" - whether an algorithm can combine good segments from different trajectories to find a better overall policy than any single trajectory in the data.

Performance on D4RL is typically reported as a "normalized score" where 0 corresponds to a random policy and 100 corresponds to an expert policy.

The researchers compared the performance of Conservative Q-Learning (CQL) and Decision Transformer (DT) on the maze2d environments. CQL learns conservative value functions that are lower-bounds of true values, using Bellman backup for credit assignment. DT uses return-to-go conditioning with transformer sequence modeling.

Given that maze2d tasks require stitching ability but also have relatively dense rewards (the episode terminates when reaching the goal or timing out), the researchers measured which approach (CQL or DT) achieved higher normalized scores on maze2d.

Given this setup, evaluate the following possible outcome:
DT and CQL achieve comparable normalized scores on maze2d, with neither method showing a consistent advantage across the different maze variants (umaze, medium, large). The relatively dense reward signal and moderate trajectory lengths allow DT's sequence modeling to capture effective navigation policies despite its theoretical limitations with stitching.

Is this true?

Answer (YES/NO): NO